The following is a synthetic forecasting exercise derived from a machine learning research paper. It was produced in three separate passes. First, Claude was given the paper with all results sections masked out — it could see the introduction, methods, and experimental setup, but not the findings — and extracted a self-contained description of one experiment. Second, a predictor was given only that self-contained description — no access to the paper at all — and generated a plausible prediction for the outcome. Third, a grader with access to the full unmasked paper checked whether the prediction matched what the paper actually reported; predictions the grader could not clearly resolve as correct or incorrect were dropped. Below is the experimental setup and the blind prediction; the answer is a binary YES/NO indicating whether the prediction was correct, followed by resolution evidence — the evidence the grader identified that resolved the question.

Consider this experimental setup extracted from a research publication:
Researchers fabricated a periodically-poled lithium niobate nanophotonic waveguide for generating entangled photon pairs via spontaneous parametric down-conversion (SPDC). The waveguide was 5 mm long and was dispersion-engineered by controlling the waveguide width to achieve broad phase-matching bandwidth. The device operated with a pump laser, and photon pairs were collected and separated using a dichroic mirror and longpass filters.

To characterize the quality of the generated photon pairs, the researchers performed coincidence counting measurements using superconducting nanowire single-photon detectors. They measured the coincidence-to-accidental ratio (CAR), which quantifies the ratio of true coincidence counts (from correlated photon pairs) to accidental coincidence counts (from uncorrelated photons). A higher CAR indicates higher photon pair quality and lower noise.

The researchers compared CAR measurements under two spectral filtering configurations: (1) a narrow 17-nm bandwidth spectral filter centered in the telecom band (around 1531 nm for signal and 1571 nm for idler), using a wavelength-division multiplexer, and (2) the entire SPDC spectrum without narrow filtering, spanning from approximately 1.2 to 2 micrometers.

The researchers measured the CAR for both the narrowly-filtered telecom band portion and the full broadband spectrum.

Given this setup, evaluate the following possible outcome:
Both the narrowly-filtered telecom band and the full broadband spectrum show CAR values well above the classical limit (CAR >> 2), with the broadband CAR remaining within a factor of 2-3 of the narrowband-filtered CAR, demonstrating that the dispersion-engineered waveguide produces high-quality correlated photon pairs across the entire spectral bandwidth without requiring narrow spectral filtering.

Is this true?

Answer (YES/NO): NO